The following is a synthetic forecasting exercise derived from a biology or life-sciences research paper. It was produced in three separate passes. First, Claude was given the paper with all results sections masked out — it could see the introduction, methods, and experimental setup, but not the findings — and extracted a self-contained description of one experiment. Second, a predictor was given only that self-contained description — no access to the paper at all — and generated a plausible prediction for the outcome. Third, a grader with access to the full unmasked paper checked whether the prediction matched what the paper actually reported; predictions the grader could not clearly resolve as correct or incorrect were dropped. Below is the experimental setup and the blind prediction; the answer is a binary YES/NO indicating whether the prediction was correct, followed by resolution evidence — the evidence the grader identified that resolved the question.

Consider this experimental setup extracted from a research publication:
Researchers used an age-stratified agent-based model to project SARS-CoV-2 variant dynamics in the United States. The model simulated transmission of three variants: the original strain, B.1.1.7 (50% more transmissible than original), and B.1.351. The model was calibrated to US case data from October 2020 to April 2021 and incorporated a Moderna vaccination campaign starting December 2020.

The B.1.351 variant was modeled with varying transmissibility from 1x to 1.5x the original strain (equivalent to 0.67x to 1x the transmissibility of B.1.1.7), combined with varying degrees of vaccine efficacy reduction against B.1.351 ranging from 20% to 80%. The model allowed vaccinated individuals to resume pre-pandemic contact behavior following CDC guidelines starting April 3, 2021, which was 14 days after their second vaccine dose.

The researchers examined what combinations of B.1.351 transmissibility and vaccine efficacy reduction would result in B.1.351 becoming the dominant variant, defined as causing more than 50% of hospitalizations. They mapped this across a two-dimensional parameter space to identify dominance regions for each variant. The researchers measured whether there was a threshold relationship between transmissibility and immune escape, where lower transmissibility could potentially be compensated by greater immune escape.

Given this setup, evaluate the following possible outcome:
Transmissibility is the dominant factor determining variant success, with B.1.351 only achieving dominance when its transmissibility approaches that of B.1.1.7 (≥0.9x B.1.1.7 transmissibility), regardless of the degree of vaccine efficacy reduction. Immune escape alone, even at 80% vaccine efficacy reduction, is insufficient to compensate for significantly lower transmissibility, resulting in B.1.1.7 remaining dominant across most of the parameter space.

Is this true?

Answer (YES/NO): NO